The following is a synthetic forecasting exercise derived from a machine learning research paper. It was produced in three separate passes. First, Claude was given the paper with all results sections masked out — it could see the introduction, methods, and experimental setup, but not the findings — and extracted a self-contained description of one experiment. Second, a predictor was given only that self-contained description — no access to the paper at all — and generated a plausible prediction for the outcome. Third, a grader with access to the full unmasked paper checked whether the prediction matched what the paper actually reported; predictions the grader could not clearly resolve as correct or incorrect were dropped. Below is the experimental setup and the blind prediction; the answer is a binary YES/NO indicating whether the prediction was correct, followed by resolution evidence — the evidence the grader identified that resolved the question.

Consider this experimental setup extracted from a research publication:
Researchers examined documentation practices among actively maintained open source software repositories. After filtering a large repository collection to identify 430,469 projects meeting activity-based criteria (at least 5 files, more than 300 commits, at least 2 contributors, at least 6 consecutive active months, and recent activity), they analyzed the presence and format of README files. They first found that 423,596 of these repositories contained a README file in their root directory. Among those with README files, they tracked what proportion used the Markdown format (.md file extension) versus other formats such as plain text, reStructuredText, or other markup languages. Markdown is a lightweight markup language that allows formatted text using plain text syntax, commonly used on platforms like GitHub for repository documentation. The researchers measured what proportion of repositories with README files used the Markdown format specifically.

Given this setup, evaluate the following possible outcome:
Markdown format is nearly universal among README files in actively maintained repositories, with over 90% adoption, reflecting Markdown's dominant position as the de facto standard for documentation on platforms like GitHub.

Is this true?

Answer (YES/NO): NO